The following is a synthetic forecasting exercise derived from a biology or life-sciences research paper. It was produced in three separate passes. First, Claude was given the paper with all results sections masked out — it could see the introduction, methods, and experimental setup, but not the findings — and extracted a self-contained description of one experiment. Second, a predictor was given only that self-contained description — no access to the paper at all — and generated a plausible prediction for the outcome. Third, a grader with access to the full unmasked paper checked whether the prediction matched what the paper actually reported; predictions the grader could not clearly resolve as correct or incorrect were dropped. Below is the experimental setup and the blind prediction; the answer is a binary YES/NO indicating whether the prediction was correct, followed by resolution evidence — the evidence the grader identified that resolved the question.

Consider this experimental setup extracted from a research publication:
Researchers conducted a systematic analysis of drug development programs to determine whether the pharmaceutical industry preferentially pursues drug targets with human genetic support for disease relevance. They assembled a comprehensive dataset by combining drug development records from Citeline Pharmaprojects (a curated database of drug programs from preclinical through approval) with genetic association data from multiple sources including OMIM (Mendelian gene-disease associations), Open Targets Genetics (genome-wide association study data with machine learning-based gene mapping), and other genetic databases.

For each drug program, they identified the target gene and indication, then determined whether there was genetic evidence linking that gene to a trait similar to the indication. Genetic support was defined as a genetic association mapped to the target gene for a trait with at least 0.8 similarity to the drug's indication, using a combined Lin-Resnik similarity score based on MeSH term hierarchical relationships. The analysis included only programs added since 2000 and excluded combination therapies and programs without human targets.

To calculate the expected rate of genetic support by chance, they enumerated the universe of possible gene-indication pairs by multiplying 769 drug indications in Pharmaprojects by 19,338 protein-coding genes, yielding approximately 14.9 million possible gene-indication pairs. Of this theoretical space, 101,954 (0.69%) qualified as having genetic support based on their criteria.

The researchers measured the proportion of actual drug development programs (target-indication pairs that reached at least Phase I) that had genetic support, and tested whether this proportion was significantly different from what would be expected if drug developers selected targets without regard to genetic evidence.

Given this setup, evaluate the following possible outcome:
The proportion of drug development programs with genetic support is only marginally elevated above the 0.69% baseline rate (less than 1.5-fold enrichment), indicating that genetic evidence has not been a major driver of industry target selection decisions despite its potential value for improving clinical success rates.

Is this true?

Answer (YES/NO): NO